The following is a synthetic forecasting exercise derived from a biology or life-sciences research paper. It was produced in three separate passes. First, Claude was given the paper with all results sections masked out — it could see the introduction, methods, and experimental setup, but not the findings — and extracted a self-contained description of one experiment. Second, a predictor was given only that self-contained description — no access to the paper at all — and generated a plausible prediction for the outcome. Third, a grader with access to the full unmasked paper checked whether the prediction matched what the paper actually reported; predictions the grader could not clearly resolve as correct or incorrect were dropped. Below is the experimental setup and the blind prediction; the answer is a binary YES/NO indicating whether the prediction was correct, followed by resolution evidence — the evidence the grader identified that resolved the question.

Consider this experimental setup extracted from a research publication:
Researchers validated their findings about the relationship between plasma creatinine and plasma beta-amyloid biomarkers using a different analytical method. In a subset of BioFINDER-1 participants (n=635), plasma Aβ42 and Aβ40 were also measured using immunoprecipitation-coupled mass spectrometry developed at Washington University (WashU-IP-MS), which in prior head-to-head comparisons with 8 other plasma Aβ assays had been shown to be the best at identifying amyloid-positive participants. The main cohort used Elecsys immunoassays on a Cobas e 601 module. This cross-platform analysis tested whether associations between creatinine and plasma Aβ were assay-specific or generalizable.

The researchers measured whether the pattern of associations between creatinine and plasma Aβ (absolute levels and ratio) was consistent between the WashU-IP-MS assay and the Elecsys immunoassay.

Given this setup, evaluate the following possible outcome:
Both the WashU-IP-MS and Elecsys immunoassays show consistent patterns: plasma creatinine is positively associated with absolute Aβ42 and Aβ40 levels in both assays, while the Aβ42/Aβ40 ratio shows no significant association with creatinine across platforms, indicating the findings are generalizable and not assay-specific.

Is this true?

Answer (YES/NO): YES